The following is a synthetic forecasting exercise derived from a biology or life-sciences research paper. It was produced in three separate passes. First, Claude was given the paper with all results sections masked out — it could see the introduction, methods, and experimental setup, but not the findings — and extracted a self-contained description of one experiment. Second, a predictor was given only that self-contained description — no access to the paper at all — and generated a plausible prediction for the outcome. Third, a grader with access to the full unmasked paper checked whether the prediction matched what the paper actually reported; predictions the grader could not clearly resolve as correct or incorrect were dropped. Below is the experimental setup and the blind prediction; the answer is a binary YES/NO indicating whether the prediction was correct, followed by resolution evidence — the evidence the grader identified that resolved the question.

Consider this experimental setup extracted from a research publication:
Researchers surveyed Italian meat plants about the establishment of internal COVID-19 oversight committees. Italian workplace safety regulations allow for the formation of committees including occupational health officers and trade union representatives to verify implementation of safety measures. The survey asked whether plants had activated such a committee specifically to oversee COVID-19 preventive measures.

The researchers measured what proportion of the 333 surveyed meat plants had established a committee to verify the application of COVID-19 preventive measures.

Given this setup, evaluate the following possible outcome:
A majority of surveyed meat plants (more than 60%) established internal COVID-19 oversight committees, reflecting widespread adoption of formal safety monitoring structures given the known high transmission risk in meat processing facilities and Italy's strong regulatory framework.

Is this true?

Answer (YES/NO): NO